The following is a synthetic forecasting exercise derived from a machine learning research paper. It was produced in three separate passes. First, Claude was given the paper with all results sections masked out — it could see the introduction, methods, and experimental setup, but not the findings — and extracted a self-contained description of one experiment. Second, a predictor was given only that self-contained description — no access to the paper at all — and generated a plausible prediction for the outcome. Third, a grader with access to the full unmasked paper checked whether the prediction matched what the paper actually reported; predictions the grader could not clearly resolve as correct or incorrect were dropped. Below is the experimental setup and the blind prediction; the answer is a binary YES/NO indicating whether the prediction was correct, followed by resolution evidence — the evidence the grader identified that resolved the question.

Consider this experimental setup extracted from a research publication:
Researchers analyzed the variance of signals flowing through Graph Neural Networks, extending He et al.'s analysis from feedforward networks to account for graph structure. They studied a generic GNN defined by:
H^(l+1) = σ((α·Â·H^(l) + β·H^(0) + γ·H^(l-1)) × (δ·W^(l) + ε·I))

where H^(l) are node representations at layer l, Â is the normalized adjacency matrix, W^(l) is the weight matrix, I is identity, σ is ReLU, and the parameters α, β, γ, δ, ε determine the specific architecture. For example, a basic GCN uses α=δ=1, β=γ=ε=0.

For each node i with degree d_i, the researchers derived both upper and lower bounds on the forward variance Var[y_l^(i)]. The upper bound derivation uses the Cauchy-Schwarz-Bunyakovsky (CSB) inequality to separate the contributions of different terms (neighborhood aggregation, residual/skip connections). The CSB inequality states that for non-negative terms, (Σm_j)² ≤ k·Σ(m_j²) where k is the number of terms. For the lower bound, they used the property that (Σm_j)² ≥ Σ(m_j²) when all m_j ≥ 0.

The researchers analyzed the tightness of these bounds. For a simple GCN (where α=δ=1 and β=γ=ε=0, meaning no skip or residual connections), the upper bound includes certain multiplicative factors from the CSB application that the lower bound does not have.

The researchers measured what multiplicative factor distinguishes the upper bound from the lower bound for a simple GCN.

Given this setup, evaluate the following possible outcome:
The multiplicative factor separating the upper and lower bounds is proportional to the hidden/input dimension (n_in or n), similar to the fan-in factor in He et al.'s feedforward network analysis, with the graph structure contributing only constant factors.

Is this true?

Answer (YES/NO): NO